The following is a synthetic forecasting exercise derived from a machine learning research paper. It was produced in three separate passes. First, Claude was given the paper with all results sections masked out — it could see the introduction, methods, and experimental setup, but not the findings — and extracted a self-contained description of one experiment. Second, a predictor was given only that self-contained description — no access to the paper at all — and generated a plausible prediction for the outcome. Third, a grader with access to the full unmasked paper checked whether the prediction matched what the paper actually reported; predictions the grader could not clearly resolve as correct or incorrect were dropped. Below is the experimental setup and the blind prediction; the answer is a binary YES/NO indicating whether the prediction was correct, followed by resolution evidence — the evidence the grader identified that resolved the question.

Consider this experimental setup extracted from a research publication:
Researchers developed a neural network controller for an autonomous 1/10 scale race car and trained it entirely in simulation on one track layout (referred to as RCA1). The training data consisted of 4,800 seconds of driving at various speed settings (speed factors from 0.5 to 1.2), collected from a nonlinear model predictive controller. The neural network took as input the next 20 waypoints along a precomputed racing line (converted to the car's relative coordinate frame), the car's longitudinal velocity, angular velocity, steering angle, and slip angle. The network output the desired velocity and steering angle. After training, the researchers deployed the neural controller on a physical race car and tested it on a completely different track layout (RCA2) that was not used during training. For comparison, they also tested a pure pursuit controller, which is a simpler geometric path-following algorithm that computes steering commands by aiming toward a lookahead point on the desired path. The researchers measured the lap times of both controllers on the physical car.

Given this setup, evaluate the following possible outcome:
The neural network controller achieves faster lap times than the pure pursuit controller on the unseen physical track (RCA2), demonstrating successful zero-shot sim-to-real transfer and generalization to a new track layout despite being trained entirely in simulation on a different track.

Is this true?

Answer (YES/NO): YES